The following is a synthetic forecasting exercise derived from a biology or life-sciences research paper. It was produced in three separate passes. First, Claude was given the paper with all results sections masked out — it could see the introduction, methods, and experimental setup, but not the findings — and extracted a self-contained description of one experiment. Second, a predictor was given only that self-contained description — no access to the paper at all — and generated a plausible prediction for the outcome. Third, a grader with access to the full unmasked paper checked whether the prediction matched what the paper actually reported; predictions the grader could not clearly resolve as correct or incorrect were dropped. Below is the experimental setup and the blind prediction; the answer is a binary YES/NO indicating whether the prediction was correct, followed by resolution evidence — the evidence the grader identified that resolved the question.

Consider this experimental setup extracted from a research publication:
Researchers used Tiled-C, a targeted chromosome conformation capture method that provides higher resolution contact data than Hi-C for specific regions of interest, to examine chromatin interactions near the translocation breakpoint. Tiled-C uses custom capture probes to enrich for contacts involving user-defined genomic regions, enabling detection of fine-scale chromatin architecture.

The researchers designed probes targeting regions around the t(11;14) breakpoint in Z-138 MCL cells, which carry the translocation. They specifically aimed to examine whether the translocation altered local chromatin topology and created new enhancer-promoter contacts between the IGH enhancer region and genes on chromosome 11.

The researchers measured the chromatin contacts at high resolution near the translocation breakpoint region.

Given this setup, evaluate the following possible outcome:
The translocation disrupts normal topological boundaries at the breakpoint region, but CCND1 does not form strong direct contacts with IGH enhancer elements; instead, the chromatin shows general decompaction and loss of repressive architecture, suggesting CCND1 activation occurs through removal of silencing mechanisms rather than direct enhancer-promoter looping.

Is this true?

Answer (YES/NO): NO